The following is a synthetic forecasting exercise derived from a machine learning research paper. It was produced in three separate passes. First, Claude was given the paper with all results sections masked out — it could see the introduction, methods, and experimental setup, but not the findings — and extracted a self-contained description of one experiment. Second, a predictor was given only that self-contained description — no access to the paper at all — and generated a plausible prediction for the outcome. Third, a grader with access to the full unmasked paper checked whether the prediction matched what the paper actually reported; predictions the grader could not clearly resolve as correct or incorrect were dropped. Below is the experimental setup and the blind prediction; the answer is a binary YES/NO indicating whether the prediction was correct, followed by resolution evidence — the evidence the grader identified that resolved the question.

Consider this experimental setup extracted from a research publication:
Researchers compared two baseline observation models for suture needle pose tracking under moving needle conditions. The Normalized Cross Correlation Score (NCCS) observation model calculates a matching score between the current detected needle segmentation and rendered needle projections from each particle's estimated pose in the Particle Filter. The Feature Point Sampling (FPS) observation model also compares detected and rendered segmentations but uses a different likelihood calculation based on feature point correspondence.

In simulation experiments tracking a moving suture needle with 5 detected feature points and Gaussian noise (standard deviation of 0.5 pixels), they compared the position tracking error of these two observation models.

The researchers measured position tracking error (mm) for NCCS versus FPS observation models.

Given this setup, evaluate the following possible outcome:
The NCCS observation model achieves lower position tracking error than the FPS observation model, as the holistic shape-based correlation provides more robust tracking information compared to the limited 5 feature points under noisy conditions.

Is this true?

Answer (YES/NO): NO